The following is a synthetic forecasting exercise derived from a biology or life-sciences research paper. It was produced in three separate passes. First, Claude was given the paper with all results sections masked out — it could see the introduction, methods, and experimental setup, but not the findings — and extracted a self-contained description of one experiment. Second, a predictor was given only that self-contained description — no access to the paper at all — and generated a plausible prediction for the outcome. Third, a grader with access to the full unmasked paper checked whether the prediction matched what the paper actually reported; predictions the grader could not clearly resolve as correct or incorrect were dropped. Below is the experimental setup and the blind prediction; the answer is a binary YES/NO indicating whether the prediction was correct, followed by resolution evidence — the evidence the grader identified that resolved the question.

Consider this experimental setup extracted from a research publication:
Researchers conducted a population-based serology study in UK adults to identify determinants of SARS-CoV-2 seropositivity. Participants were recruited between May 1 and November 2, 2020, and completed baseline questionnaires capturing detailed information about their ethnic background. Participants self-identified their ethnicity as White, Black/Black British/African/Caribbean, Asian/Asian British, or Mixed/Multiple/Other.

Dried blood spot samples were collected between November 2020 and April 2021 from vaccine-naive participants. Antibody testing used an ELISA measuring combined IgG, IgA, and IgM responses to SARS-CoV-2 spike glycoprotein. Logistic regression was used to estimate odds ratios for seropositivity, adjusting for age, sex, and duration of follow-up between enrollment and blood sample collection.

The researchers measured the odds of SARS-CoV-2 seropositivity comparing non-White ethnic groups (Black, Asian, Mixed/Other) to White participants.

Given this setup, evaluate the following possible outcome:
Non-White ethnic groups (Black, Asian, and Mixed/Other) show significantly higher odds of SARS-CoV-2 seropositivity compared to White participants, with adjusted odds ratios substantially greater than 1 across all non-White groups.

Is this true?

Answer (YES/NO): NO